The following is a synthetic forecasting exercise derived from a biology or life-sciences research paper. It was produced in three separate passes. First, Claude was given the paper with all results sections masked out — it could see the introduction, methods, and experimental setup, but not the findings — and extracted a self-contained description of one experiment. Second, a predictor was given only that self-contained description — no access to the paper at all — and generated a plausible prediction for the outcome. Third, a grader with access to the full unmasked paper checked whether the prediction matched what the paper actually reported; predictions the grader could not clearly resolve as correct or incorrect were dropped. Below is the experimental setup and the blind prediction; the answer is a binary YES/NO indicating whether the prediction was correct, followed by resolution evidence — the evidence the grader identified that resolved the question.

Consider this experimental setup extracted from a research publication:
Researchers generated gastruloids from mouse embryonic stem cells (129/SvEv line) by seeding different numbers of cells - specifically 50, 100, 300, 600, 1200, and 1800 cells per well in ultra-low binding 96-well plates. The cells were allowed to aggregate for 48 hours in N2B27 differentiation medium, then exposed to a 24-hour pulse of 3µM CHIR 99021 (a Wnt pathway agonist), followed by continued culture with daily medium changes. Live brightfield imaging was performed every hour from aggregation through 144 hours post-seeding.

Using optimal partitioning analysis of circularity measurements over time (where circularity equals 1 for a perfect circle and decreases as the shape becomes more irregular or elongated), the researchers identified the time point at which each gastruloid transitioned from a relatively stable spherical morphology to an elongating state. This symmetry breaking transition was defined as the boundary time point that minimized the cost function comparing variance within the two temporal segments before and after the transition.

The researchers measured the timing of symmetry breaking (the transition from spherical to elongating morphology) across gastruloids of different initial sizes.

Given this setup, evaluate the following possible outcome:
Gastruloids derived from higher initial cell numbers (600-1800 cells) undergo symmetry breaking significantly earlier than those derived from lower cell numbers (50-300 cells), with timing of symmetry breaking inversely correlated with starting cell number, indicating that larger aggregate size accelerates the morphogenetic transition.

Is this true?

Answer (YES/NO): NO